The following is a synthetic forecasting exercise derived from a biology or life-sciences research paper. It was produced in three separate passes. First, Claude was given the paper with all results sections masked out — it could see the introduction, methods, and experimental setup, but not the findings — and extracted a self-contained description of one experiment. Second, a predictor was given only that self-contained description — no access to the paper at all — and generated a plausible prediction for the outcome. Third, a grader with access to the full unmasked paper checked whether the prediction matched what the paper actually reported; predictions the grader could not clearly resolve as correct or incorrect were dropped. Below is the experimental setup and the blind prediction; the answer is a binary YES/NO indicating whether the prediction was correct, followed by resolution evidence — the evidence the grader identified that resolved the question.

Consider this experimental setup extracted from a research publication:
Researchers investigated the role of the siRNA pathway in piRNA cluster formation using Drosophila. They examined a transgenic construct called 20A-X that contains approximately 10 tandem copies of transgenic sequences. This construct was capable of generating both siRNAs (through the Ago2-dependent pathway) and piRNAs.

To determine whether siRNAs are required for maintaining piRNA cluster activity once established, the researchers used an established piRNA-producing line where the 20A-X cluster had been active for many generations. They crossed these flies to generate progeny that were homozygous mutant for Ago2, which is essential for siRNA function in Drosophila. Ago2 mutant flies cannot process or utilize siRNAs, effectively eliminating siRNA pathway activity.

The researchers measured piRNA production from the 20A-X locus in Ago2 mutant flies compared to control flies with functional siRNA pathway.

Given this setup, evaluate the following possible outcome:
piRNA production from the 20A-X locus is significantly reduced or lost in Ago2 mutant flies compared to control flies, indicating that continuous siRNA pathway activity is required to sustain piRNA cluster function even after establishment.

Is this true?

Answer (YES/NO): NO